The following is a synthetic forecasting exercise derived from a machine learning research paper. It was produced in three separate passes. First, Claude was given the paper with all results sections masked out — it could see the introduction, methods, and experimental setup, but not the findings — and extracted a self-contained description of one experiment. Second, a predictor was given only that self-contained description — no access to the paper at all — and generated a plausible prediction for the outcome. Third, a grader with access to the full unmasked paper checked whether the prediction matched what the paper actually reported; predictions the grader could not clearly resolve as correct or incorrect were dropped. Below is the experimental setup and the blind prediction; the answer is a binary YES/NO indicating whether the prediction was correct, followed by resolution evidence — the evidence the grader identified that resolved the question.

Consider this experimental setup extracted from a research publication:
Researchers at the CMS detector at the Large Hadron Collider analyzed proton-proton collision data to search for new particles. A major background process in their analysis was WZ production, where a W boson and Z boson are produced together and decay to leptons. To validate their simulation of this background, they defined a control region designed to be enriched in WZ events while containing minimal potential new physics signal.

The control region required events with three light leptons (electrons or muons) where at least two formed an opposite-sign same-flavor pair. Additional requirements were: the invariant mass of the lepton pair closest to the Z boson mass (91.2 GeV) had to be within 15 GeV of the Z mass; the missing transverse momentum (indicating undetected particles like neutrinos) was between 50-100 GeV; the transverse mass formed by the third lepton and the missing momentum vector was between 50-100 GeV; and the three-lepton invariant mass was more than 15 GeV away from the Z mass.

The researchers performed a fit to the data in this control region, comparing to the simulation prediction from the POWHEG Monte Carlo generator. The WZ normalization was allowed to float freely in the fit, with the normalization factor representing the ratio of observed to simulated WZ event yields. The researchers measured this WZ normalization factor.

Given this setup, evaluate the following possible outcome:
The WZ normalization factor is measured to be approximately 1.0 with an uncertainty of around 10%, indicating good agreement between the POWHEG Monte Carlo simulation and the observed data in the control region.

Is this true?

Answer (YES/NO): NO